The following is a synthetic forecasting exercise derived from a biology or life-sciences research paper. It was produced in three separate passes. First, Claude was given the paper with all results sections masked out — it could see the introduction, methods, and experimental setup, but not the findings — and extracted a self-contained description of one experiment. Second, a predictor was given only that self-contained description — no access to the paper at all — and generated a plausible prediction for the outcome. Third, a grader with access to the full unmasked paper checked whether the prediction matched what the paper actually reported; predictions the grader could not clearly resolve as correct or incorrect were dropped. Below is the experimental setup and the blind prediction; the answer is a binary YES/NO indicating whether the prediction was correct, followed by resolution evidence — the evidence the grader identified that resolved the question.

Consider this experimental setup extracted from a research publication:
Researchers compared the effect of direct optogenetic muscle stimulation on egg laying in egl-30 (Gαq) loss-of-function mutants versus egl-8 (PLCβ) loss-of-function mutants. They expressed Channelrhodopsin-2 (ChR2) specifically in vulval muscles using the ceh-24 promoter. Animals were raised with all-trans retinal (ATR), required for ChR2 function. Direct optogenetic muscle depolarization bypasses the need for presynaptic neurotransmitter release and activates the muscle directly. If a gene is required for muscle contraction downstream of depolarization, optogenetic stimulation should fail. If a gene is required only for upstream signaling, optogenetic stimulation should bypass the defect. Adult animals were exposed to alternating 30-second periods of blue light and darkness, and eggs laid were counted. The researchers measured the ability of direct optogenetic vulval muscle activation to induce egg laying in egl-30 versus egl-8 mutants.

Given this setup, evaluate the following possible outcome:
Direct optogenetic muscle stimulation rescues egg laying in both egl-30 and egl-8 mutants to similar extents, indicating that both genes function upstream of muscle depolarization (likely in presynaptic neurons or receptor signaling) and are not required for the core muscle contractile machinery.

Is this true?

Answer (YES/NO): YES